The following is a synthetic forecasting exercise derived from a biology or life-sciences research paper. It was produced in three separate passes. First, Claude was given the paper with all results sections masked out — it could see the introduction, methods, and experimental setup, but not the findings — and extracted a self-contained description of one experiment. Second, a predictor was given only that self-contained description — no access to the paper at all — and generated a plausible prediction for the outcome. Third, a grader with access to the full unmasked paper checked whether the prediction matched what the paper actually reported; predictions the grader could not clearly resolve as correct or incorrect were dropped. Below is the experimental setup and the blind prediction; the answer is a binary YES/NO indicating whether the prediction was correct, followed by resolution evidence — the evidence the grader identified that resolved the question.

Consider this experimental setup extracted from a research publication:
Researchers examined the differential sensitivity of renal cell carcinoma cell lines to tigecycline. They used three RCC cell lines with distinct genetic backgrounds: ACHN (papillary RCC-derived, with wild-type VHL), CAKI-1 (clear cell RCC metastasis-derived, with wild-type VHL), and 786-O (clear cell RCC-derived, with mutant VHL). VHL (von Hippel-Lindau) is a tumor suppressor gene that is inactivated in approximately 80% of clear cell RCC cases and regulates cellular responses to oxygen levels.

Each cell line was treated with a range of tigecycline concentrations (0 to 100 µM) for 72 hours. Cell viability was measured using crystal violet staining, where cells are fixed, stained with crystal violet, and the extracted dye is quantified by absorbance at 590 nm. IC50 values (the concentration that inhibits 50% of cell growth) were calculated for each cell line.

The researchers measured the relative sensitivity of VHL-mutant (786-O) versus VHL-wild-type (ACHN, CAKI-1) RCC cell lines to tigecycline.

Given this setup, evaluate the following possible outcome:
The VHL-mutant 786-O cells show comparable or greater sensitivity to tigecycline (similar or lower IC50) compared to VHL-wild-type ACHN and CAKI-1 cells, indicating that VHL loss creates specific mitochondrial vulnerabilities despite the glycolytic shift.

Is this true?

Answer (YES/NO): NO